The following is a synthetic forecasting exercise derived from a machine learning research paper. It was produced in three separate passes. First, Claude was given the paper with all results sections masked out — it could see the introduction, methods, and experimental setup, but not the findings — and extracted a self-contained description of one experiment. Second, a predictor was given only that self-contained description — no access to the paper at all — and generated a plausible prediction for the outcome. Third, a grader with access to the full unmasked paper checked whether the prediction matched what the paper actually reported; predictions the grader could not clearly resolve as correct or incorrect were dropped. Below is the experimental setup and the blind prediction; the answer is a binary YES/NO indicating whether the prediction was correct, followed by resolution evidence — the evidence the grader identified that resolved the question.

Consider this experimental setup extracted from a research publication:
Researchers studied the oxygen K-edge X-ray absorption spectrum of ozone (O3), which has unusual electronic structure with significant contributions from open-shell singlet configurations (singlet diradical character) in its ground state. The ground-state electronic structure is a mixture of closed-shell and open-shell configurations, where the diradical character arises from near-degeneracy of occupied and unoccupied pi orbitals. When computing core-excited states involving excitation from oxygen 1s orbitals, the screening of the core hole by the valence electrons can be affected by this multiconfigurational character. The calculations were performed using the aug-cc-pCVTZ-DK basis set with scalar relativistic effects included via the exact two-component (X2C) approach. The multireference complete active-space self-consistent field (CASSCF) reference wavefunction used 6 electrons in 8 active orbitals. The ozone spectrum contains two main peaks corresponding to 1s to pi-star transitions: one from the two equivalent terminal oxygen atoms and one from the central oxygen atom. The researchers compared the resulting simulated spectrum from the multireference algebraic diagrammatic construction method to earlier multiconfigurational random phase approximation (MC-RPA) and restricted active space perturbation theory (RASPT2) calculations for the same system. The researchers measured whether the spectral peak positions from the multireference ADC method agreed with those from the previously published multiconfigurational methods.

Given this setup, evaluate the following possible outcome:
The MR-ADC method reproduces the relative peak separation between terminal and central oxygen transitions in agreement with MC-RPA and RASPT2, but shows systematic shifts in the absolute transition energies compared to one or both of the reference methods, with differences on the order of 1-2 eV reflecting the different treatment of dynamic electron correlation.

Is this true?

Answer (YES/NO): NO